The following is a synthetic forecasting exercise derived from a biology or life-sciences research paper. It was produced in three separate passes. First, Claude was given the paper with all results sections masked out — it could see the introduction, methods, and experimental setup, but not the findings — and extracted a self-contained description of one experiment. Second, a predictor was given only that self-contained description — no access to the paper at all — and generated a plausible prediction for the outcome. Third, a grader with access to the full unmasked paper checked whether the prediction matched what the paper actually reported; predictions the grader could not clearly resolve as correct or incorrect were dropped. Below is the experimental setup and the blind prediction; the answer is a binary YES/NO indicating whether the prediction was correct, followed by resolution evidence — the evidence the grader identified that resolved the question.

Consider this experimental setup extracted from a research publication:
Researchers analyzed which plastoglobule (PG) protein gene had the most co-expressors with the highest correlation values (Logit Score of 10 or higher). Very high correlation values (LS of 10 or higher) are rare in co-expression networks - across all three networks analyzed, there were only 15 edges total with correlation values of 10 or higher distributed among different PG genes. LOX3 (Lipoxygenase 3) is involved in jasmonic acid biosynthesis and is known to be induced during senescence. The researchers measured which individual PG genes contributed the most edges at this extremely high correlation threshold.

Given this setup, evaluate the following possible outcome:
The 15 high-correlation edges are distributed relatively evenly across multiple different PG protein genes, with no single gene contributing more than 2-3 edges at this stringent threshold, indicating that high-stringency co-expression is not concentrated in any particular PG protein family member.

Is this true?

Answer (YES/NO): NO